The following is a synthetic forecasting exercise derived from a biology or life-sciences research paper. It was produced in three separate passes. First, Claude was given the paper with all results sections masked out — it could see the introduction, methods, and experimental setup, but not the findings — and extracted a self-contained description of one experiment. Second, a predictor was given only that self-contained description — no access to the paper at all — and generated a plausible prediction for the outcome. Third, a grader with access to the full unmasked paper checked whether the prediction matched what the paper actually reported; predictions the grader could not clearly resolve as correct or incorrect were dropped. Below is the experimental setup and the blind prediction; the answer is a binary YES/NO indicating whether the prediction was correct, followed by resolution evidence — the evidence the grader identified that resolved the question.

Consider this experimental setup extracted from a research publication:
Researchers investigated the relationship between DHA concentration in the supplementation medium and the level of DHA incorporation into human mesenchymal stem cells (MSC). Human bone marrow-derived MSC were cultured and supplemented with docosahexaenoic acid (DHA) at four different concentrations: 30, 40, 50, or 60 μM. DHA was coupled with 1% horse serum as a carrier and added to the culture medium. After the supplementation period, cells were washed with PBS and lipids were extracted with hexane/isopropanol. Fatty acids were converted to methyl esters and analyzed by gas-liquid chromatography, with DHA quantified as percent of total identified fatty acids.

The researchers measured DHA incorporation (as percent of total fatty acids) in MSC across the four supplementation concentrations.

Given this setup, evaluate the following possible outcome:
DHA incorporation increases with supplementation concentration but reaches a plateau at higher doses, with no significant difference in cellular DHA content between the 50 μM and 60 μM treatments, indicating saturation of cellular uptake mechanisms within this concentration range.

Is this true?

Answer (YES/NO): NO